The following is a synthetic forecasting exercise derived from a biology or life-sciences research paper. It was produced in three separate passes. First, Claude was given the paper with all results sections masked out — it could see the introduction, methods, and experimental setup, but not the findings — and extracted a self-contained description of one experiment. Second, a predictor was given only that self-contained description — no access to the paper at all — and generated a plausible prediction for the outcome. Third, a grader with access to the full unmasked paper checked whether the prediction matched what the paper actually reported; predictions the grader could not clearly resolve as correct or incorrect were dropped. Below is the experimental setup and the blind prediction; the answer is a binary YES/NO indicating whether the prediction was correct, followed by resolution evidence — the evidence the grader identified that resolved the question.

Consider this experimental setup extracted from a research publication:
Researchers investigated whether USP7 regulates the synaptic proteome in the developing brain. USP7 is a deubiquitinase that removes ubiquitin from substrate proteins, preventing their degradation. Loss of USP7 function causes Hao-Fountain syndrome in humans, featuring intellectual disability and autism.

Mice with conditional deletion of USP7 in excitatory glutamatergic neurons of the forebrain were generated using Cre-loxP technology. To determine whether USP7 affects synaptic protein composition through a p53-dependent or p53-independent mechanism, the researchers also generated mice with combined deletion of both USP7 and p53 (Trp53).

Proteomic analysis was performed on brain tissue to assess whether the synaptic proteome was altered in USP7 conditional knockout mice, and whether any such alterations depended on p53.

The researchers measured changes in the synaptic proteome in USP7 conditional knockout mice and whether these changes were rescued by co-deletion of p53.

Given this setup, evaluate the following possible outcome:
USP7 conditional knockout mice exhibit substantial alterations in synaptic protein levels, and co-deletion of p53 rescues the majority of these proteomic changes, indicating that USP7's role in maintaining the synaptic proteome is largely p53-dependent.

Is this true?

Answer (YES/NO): NO